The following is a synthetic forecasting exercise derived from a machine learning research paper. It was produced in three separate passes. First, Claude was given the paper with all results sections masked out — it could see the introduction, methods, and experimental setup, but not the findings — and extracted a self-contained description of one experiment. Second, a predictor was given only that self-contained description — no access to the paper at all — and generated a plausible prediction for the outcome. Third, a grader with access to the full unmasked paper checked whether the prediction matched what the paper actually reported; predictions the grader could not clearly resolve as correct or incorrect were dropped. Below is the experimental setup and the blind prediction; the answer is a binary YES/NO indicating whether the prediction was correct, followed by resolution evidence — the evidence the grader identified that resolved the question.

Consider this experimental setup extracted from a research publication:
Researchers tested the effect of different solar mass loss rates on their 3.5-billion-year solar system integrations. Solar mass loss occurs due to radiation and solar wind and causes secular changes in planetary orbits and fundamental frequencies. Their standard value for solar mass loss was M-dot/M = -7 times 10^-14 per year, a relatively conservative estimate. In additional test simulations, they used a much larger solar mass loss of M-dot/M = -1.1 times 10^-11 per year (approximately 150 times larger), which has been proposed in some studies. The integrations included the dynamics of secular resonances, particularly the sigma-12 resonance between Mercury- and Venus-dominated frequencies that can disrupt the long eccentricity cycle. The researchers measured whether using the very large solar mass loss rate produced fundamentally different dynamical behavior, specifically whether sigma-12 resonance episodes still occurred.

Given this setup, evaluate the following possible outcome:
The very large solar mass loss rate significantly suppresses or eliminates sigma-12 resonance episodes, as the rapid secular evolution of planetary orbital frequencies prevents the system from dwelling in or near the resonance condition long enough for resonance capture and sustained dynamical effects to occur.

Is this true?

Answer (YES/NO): NO